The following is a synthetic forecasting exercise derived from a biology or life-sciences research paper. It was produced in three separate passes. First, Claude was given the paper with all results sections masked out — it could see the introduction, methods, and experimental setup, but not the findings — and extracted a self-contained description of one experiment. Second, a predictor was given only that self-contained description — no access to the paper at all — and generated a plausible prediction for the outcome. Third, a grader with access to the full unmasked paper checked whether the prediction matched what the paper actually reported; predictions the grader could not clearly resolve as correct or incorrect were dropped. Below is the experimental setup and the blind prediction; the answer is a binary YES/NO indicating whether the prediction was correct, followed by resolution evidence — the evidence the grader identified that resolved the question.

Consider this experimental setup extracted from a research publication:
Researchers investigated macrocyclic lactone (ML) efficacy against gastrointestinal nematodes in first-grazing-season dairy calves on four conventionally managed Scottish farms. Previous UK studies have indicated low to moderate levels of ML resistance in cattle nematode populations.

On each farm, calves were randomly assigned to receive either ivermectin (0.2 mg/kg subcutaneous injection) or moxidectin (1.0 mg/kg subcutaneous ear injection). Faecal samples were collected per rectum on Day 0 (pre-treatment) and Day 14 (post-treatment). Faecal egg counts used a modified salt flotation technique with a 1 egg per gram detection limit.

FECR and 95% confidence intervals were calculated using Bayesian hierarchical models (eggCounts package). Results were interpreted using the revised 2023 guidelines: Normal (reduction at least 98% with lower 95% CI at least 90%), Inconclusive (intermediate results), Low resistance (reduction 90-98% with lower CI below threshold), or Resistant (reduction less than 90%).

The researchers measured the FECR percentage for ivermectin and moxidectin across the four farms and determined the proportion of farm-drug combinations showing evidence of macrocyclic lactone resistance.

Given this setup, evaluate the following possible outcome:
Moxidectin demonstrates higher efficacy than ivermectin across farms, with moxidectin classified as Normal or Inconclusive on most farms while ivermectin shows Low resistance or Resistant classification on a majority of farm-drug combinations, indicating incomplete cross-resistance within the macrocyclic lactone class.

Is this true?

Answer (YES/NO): NO